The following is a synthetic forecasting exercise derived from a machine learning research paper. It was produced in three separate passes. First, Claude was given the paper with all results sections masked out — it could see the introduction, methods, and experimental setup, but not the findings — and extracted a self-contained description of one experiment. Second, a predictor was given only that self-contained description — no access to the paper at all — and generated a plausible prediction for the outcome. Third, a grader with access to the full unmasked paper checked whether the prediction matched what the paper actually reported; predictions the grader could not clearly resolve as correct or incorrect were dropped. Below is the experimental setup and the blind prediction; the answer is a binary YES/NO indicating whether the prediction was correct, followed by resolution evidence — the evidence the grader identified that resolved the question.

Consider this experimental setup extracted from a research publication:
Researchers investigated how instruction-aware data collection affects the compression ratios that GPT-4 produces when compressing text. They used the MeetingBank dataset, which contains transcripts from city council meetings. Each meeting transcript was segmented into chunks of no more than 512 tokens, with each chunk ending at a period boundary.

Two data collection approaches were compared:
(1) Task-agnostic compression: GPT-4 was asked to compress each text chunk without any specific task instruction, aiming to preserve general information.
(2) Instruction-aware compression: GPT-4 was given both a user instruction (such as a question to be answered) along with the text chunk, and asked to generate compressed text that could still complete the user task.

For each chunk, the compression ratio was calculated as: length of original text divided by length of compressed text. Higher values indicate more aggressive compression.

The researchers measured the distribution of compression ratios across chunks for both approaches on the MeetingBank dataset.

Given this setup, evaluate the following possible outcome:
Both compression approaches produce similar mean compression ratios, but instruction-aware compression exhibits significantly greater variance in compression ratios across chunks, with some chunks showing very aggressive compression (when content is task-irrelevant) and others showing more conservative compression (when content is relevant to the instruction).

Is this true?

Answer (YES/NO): NO